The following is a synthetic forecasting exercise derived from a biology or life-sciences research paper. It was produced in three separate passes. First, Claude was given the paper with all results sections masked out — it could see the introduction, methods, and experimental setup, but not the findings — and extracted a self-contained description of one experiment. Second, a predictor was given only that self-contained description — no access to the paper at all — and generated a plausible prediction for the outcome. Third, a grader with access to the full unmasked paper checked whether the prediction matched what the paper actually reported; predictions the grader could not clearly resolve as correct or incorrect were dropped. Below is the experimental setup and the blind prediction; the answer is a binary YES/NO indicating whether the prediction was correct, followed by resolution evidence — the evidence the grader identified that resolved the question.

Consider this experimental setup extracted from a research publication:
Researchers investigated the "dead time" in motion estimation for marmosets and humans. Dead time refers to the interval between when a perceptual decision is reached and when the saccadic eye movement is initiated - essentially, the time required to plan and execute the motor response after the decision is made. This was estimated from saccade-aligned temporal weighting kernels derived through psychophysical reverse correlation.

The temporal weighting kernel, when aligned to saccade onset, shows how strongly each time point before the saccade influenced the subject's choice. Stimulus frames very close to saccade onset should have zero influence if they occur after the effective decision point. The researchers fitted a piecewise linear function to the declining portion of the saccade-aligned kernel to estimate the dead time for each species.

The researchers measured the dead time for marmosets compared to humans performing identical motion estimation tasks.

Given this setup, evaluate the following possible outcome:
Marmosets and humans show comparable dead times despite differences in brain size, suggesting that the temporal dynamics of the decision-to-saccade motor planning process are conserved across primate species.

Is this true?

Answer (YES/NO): NO